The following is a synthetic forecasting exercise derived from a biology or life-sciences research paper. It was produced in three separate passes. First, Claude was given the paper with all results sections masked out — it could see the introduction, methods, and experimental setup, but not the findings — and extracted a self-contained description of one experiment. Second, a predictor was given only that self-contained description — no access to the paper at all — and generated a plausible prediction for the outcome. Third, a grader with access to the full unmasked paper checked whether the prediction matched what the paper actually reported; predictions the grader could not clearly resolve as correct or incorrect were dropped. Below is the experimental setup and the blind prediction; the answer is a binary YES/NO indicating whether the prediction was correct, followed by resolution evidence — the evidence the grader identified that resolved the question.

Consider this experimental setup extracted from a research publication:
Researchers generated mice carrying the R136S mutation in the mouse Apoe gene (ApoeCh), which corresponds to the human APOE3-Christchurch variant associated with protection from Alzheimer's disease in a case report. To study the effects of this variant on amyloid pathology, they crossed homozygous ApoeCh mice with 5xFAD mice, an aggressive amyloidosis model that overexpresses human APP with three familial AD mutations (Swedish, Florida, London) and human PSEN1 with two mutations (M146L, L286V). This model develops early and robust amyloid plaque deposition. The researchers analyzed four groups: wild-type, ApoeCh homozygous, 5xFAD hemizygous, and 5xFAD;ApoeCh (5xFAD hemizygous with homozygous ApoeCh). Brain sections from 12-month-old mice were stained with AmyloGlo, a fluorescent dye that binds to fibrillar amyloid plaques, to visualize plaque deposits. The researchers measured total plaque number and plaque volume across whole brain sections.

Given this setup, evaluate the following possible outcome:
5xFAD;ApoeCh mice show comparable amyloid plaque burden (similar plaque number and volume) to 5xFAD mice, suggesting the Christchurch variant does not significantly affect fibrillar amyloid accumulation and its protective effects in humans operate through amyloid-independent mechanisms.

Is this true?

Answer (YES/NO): NO